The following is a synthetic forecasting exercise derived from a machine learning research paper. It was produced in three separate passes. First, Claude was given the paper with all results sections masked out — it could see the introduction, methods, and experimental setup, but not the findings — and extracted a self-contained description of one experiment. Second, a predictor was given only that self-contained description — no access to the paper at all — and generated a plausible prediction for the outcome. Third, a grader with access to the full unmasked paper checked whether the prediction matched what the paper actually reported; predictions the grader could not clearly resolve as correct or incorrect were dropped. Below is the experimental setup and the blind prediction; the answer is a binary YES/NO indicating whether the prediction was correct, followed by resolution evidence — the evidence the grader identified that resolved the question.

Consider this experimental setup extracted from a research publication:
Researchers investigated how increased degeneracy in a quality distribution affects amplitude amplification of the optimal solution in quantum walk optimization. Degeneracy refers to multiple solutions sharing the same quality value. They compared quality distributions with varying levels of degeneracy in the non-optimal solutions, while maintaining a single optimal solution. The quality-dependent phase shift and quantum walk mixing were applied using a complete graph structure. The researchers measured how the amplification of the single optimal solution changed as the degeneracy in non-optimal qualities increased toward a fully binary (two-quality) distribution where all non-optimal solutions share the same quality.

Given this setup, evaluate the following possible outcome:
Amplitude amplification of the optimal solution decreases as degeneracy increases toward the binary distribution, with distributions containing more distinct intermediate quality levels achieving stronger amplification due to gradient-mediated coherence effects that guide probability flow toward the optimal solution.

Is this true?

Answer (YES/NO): NO